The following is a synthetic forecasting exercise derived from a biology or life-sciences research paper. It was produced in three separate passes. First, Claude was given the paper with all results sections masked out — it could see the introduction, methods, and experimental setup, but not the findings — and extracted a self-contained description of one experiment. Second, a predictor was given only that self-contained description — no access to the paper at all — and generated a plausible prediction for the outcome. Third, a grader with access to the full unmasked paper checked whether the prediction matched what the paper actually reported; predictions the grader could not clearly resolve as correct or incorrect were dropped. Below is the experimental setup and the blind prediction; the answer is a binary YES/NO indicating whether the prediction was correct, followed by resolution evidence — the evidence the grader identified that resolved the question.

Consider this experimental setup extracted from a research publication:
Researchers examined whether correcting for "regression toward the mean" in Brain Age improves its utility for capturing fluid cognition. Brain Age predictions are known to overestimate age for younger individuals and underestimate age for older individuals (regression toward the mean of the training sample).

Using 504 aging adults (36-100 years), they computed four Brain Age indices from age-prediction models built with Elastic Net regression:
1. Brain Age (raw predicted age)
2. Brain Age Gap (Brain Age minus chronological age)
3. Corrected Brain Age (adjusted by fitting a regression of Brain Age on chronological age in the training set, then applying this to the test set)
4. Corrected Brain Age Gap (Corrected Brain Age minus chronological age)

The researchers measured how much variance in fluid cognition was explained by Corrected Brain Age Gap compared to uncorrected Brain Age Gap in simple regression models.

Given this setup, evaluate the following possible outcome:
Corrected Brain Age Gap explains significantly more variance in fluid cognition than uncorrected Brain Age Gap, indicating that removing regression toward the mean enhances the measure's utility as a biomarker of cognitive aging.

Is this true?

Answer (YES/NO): NO